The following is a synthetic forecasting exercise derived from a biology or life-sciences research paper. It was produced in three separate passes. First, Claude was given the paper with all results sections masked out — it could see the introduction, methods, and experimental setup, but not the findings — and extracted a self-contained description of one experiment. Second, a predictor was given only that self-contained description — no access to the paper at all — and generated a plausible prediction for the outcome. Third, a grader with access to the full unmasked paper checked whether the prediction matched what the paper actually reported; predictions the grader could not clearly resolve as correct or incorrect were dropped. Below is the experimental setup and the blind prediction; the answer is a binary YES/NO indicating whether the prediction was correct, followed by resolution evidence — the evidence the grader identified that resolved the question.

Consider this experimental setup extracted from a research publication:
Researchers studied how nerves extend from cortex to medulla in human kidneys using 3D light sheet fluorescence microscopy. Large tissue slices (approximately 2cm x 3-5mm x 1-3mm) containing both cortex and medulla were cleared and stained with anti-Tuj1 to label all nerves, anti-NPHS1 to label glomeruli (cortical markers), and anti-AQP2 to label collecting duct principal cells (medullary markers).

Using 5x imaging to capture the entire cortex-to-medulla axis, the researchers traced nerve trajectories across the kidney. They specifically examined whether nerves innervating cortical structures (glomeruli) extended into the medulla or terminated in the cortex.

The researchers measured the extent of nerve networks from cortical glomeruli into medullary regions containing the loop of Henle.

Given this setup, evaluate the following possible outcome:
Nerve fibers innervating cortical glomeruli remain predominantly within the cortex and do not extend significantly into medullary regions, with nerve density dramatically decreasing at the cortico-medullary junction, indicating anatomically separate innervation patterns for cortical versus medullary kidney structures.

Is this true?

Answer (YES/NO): YES